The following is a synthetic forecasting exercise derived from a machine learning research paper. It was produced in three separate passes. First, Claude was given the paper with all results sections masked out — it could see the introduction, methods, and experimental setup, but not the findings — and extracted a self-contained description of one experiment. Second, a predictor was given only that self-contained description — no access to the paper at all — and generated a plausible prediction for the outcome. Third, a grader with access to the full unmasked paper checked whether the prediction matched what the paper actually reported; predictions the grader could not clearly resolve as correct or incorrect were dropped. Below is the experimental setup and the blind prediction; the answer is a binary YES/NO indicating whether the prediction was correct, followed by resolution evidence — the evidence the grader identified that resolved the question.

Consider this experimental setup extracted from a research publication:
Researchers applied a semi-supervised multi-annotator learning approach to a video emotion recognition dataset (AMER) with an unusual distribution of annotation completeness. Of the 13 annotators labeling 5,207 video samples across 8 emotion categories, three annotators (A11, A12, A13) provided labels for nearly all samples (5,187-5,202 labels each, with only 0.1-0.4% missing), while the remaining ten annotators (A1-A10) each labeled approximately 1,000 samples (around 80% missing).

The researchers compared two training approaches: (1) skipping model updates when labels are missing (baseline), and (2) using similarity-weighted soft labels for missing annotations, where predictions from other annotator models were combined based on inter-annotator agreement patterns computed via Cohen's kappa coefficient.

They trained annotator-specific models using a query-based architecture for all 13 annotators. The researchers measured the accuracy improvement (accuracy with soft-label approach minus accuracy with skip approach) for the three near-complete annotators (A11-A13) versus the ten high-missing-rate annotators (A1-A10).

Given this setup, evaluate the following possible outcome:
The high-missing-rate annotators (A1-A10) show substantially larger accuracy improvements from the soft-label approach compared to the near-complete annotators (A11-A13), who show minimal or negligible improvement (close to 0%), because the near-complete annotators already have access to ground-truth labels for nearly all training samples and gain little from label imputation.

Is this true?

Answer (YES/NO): NO